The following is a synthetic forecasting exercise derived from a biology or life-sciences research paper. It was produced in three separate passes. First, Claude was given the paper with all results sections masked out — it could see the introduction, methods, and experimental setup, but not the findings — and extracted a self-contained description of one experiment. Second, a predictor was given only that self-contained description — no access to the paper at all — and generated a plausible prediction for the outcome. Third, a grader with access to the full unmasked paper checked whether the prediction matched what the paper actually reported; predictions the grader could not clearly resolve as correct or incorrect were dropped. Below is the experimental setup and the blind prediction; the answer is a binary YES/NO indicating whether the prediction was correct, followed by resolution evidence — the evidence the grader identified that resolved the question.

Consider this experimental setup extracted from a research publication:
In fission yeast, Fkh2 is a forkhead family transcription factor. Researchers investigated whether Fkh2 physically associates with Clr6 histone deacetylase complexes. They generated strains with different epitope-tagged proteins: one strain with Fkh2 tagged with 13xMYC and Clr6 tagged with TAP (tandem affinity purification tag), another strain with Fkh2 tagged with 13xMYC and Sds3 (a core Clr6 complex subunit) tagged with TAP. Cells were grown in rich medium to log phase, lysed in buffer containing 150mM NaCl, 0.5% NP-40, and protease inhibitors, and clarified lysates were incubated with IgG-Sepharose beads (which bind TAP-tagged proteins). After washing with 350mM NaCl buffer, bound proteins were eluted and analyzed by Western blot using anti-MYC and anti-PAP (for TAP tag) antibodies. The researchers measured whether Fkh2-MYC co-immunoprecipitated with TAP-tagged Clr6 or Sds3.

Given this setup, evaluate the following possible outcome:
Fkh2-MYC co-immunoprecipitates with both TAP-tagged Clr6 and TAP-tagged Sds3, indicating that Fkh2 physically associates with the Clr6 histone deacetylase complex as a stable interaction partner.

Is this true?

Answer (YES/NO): YES